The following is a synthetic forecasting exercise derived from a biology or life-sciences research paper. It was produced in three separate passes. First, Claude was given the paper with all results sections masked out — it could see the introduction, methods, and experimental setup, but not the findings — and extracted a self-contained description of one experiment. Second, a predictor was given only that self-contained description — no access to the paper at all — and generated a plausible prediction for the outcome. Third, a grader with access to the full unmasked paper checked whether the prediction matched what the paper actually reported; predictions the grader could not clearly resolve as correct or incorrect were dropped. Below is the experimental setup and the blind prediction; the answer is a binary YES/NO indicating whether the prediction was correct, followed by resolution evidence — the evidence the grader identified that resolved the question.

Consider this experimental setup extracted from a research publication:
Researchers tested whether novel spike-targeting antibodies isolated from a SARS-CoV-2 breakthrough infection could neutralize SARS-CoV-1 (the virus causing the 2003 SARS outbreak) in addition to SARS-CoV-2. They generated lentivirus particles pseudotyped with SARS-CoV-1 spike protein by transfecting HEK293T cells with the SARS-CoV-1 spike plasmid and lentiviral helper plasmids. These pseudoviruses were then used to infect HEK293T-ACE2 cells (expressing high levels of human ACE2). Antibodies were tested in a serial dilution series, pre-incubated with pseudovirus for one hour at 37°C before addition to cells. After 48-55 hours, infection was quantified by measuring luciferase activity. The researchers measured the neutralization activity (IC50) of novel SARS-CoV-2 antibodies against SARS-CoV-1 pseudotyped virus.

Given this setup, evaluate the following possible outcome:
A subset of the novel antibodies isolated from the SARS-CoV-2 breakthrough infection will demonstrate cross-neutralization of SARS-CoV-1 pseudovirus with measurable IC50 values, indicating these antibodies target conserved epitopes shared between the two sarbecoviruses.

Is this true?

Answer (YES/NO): YES